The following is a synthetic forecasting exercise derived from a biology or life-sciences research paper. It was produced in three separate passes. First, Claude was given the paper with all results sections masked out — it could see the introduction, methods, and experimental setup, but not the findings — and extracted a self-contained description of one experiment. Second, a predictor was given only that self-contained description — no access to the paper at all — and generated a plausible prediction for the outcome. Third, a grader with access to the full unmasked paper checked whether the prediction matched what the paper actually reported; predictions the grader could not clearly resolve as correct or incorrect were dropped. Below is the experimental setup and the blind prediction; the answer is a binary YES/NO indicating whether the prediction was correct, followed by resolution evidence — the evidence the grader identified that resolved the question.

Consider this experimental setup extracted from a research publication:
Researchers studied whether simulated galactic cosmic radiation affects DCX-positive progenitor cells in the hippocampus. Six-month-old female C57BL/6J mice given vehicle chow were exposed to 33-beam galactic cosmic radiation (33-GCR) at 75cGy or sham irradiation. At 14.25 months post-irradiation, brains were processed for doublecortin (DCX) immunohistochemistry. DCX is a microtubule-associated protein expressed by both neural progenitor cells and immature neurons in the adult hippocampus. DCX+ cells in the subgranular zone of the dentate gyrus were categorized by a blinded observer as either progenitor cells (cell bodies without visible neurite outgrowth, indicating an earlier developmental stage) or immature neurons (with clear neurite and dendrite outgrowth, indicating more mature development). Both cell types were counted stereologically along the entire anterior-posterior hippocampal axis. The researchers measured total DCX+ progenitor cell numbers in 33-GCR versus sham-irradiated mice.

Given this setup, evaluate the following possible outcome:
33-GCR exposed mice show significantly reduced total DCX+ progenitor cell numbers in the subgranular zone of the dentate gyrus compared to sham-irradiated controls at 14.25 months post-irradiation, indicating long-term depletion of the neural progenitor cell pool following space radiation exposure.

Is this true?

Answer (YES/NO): NO